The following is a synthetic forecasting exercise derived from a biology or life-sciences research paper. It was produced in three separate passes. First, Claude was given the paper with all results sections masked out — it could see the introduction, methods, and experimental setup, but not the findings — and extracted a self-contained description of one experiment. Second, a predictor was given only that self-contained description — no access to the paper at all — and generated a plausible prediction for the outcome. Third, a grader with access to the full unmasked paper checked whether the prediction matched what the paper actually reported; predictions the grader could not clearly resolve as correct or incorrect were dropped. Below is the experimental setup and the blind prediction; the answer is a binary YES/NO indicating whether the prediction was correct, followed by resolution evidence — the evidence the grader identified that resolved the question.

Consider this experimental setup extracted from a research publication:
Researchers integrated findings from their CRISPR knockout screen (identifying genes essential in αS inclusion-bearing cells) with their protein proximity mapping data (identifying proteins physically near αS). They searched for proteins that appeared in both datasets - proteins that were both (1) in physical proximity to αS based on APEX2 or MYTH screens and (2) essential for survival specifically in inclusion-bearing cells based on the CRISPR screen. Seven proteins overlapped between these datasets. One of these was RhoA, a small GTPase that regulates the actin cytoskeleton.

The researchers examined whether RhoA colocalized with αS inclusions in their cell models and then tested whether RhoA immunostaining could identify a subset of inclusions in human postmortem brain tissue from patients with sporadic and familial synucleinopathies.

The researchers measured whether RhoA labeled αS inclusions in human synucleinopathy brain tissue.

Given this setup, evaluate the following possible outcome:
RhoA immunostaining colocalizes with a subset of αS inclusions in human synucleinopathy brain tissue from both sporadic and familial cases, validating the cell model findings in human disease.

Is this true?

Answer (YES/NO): YES